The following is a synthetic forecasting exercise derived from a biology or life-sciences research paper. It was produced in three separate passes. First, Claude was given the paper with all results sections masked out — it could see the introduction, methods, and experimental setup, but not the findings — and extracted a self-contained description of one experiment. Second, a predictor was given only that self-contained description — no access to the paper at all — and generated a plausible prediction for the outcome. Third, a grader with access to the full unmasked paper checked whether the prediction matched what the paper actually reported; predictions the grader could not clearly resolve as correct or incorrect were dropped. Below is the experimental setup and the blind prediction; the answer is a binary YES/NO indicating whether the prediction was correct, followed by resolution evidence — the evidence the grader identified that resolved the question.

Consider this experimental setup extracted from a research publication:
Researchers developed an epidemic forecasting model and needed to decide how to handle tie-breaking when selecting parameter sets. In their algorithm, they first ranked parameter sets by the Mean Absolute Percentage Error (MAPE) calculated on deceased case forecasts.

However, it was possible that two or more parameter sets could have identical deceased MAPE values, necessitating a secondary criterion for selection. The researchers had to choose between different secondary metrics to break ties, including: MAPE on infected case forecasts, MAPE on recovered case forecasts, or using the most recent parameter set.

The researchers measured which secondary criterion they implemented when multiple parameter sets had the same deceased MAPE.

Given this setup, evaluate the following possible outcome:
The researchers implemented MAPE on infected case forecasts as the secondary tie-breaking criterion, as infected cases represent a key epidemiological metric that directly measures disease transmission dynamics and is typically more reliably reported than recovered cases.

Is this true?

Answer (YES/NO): YES